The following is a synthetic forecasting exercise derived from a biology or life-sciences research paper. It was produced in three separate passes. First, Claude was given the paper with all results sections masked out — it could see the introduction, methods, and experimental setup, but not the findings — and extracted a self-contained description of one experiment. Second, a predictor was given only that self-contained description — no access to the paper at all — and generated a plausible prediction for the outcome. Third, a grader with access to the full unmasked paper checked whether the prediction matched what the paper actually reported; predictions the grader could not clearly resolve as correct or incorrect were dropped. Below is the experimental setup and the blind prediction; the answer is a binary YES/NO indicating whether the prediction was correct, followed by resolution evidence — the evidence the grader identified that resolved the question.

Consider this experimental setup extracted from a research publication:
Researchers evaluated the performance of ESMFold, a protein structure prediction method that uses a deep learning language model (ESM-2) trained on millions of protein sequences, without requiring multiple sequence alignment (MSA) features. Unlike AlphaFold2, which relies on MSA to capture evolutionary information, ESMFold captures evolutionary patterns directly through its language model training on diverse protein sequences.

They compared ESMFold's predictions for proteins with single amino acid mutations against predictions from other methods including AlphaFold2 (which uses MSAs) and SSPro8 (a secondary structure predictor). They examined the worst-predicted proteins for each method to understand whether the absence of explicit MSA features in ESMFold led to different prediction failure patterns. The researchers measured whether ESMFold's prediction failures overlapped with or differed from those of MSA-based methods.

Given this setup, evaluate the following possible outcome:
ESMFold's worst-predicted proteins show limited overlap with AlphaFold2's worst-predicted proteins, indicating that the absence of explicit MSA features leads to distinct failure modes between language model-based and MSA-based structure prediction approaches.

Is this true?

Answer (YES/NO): YES